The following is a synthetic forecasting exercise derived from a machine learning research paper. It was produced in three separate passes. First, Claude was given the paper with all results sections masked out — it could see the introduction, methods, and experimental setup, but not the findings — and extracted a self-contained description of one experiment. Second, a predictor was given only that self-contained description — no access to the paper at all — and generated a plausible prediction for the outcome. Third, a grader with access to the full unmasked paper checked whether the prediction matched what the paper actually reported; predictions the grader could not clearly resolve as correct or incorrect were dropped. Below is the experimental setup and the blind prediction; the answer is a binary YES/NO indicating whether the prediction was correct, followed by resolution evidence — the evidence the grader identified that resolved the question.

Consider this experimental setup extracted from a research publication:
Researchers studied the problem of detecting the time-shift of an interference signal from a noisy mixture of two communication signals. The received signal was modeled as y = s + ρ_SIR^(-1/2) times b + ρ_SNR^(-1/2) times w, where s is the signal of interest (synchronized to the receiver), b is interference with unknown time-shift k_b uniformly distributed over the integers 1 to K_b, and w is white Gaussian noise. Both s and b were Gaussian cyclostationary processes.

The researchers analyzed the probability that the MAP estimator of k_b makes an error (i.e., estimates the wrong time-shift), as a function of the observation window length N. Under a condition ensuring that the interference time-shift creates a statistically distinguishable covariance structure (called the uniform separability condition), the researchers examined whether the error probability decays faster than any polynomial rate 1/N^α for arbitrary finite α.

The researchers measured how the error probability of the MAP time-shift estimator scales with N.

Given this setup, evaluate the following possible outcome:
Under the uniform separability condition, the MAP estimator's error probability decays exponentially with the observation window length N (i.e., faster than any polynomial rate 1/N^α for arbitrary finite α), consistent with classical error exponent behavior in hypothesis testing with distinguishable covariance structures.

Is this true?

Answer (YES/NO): YES